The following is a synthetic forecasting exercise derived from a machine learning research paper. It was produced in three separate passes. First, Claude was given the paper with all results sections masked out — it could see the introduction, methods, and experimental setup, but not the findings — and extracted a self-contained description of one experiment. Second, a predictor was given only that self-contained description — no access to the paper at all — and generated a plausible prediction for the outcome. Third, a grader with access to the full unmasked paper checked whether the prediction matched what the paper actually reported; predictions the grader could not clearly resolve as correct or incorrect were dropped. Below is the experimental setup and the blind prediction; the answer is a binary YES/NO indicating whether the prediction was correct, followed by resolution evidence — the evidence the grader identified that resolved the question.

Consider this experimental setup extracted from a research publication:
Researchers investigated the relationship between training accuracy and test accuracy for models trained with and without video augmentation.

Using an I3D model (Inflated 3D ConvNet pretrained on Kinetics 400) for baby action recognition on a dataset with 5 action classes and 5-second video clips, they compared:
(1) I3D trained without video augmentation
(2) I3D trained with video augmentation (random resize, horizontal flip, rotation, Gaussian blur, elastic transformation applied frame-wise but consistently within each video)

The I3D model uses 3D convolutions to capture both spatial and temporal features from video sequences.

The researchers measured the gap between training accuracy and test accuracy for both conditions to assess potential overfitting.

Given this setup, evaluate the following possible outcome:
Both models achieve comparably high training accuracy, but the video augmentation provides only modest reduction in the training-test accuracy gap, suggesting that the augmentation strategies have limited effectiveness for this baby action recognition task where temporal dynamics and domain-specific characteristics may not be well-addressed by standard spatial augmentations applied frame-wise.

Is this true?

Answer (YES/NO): NO